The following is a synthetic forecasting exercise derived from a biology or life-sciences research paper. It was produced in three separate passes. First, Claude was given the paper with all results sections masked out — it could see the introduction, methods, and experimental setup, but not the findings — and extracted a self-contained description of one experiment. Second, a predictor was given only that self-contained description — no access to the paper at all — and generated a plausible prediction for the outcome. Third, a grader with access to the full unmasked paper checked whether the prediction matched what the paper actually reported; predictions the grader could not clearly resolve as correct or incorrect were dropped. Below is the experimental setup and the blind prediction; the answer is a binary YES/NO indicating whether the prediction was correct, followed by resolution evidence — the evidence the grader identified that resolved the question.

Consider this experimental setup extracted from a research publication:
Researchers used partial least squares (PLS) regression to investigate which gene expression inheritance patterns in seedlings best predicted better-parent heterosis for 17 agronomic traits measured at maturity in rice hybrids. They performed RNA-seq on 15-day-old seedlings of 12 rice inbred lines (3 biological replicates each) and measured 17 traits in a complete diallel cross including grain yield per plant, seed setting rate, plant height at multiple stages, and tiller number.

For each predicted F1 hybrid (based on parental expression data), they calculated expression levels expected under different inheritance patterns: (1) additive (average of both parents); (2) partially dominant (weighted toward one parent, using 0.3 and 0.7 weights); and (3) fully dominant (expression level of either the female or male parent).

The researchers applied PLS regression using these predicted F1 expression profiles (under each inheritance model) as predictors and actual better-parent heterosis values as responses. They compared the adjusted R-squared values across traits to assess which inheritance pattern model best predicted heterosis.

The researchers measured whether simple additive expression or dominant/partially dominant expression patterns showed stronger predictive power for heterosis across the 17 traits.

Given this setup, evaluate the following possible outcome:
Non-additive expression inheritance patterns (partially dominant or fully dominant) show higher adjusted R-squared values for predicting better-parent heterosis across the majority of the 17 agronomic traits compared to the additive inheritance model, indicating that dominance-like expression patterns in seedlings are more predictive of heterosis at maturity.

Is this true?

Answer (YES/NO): NO